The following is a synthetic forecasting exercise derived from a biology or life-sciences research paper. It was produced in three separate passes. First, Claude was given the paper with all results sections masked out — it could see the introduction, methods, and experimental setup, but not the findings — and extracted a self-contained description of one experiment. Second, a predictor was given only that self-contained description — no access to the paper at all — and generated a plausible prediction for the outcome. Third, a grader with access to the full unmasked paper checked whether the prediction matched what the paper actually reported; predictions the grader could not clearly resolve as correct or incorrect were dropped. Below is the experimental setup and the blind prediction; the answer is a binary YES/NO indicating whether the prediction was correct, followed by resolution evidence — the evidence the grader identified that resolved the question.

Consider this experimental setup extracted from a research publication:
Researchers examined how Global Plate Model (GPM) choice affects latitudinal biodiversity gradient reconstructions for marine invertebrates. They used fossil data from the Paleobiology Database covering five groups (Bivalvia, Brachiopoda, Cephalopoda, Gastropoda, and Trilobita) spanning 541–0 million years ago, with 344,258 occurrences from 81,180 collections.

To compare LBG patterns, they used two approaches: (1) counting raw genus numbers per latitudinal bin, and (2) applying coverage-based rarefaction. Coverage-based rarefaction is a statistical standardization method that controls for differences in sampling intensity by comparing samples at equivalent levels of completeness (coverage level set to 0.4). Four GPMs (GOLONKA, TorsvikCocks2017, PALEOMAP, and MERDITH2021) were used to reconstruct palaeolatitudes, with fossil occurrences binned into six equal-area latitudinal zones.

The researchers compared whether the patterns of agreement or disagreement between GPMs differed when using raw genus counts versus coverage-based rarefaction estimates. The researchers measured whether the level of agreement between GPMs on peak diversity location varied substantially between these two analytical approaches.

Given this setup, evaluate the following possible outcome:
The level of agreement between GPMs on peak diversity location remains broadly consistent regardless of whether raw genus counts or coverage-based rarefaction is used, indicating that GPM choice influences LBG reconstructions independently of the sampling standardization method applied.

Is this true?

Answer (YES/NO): NO